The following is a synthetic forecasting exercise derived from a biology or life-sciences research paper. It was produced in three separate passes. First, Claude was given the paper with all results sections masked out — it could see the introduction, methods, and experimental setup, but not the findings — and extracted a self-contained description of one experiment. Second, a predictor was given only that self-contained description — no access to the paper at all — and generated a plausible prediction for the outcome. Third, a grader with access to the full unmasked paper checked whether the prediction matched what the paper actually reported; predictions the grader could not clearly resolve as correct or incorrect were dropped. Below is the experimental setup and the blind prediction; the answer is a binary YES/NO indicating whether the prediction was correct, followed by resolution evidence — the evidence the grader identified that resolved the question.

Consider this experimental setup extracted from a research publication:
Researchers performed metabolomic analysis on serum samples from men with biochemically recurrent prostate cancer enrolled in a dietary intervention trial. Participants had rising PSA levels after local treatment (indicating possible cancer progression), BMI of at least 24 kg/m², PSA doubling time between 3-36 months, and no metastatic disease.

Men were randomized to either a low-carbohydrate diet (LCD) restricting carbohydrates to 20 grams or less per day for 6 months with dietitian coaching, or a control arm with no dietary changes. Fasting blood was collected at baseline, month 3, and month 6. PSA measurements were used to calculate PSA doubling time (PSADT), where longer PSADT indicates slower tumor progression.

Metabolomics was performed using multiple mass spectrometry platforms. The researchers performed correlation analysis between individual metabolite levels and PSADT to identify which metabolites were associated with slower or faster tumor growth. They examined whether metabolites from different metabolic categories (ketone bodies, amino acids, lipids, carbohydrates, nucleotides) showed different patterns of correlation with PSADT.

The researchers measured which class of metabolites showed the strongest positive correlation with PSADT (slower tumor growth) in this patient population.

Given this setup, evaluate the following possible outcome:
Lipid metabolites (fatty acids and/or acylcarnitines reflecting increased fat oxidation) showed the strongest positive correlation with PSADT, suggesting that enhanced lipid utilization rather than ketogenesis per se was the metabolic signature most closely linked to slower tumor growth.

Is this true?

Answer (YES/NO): NO